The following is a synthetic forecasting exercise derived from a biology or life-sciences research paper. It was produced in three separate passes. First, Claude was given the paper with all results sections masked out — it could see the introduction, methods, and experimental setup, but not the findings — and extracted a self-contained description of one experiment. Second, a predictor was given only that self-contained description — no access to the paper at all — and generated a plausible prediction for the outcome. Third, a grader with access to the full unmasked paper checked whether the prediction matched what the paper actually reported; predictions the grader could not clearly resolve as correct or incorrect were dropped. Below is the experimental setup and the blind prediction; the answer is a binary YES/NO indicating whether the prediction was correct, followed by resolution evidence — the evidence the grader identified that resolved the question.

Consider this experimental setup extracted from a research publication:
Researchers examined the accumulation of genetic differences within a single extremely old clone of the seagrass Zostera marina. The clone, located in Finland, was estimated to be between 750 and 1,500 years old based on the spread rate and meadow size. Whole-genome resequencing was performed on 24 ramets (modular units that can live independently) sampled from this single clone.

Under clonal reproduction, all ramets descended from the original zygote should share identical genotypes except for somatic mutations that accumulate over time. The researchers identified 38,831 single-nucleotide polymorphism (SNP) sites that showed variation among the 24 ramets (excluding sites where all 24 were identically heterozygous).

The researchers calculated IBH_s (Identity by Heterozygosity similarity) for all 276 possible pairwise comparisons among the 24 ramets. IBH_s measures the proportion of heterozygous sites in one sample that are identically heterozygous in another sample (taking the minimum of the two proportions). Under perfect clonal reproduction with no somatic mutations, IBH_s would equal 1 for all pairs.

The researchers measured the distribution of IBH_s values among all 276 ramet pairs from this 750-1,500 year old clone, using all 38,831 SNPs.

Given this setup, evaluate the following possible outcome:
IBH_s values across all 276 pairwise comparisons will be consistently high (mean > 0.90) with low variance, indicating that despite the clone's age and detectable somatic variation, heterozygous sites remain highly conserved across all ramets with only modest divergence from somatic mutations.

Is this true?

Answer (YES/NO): YES